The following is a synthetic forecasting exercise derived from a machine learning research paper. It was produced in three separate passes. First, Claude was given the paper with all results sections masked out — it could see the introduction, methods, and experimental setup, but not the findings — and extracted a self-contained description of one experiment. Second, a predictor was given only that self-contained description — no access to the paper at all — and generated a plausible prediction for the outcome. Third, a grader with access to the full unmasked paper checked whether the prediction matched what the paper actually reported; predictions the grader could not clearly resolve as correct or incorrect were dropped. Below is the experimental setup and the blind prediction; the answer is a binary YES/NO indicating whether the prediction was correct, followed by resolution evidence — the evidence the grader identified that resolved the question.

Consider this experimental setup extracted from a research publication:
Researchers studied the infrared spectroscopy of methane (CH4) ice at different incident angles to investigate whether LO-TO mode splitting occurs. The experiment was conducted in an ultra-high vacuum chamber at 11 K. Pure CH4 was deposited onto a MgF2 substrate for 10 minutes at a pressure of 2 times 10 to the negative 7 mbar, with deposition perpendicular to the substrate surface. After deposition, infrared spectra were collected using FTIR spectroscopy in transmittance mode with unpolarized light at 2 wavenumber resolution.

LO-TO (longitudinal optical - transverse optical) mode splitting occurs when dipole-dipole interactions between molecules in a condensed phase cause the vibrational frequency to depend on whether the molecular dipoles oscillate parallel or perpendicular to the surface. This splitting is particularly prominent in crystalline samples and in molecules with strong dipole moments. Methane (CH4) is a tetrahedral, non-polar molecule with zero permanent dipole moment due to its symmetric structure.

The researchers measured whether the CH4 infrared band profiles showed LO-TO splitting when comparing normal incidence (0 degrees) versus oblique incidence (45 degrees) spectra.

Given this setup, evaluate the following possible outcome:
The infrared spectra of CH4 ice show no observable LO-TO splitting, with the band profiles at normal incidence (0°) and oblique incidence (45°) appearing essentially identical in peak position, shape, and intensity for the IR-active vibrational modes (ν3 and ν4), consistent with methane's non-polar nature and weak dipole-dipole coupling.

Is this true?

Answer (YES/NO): NO